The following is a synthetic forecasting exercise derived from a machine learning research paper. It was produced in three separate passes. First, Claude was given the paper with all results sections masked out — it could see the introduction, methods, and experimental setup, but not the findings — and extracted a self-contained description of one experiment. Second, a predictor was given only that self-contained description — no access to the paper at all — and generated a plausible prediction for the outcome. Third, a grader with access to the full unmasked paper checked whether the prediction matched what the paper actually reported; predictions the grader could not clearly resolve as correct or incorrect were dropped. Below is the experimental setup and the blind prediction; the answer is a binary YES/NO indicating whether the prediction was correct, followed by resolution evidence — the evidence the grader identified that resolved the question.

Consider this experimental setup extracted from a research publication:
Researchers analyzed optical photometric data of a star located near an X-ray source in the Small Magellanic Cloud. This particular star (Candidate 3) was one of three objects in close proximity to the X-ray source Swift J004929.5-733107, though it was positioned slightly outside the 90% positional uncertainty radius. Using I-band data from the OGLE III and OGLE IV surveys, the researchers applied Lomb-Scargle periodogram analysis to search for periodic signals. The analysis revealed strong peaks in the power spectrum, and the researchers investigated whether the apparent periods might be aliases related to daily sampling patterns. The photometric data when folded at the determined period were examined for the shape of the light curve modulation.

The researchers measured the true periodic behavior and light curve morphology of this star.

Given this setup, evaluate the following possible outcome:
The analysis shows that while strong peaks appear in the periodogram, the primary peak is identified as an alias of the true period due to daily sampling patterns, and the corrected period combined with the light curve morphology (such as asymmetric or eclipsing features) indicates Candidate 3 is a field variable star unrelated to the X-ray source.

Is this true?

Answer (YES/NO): NO